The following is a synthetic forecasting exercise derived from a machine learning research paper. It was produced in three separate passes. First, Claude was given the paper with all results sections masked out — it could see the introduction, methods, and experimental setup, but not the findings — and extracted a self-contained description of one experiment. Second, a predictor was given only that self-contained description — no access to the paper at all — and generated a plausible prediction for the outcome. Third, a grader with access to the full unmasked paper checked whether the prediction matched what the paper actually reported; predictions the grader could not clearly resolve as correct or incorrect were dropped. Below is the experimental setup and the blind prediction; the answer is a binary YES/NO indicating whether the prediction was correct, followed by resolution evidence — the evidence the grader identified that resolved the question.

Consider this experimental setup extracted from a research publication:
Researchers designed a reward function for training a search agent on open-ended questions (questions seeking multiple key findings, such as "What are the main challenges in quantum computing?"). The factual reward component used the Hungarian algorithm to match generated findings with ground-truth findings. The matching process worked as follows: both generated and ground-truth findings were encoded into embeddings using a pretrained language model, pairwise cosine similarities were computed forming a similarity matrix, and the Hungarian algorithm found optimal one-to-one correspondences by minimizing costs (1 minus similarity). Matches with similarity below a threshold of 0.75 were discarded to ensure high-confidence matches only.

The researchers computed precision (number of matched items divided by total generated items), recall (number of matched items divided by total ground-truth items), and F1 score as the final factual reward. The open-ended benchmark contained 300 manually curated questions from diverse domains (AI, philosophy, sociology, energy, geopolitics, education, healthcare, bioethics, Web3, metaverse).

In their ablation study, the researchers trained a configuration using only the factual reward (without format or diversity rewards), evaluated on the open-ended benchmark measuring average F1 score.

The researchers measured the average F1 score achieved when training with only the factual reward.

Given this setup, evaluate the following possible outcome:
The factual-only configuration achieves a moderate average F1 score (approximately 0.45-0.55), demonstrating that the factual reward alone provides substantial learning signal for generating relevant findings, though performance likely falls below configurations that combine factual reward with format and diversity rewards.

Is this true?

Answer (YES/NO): NO